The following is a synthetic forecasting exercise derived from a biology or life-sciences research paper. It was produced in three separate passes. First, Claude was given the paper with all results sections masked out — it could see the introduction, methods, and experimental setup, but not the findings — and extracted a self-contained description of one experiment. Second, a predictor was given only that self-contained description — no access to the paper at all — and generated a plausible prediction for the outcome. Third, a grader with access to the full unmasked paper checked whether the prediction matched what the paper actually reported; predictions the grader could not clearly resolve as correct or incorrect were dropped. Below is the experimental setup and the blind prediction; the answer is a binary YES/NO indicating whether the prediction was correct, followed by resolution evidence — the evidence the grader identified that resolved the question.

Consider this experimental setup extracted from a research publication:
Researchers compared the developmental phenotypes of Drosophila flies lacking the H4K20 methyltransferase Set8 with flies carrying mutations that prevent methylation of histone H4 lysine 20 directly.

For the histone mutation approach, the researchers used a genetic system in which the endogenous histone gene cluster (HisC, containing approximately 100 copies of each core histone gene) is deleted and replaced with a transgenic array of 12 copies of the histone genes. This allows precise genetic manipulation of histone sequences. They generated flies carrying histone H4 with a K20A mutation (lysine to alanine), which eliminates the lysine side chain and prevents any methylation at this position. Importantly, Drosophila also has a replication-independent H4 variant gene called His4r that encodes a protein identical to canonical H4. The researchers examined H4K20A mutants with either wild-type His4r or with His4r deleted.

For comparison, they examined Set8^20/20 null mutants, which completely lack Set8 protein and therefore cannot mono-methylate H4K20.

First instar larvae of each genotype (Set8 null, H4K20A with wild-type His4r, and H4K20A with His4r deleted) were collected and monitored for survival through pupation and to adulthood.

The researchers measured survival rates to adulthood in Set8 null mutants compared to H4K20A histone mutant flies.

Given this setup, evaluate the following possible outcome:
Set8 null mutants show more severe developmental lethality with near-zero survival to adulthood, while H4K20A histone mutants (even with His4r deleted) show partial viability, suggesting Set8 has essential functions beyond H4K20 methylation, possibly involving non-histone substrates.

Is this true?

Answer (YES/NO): YES